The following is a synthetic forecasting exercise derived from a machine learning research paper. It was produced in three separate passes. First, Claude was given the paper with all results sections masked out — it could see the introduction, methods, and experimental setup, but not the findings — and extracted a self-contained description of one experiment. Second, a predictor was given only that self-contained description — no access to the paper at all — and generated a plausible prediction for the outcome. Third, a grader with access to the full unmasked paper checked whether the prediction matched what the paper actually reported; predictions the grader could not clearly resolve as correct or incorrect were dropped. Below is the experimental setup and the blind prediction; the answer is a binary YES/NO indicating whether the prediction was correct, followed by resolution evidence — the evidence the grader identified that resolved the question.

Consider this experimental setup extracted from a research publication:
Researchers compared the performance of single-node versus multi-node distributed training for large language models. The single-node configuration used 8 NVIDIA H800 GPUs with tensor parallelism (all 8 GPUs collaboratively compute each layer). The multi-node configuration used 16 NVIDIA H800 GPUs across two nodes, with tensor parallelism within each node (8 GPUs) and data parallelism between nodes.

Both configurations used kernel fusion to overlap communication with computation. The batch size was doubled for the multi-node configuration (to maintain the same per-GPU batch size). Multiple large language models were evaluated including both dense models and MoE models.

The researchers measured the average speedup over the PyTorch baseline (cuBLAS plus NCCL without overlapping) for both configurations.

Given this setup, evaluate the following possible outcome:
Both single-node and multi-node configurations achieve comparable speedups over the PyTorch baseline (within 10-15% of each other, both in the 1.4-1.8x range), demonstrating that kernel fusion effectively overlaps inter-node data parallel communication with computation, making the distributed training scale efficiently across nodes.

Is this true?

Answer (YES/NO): NO